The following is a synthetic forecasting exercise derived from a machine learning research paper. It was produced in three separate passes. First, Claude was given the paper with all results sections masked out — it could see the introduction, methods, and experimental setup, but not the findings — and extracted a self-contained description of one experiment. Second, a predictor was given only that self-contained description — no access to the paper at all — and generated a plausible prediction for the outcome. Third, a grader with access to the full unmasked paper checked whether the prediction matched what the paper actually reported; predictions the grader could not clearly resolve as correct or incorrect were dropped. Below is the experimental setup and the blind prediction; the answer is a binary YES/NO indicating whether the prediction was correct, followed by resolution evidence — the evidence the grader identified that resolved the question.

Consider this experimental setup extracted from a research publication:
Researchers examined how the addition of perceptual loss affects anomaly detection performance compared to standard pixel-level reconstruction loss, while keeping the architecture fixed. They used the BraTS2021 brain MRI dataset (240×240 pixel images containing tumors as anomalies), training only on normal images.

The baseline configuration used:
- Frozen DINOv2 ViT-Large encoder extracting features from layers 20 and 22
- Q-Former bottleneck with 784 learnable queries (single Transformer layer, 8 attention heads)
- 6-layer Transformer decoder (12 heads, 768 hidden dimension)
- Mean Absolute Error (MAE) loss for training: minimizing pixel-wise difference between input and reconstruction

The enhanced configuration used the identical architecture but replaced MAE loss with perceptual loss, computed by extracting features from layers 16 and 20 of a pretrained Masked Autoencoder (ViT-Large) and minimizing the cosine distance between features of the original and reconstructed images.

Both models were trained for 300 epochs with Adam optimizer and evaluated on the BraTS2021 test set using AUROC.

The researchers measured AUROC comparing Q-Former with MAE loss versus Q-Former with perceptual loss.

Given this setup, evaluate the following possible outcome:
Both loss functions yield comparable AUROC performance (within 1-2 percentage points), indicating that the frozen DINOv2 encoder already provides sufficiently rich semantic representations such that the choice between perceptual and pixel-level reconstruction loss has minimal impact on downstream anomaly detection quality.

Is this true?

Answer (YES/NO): NO